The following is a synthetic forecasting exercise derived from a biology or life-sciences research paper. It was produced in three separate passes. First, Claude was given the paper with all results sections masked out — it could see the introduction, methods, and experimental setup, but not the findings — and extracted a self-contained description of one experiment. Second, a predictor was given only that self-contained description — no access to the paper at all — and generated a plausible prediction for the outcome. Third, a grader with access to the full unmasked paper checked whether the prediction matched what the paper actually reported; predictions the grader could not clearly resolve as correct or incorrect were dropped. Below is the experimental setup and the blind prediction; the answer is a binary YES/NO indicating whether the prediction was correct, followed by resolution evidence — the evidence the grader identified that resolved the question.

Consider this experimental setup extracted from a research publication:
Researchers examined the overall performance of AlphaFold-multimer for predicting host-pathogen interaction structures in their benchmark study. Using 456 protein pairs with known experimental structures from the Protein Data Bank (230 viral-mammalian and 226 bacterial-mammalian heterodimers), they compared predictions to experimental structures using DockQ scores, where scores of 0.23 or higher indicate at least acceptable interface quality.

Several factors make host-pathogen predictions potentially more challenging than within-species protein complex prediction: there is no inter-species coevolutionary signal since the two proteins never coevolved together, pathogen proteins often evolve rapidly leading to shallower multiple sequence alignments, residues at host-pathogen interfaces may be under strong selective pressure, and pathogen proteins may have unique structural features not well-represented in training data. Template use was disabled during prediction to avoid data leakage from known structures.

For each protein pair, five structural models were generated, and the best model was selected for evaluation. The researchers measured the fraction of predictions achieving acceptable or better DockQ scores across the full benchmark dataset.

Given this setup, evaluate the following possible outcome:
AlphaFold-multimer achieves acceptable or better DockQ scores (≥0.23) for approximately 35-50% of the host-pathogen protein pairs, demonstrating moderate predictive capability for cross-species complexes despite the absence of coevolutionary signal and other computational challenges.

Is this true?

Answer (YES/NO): YES